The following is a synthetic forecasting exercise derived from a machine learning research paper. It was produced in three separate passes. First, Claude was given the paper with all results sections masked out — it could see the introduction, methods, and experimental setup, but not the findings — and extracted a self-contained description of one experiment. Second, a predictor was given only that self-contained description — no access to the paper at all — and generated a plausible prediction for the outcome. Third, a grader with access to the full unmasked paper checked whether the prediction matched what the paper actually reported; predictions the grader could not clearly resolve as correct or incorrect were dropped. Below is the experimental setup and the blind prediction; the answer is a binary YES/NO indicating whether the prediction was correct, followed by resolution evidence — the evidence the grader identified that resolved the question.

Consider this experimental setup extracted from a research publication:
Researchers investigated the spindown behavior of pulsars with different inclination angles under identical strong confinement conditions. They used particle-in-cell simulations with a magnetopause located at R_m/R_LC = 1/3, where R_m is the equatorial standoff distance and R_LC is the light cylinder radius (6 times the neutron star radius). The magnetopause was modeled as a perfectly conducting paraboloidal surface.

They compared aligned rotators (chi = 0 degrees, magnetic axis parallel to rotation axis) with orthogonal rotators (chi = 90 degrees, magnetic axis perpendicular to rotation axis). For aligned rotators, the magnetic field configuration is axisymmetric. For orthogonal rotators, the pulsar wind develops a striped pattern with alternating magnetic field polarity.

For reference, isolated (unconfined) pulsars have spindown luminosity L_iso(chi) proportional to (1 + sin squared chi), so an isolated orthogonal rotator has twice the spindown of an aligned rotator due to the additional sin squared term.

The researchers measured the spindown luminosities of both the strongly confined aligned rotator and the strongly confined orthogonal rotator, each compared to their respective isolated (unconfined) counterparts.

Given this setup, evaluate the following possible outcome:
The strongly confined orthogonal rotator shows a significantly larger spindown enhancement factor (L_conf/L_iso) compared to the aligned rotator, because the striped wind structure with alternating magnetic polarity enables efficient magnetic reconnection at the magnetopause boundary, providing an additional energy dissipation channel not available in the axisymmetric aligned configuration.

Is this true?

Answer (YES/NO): NO